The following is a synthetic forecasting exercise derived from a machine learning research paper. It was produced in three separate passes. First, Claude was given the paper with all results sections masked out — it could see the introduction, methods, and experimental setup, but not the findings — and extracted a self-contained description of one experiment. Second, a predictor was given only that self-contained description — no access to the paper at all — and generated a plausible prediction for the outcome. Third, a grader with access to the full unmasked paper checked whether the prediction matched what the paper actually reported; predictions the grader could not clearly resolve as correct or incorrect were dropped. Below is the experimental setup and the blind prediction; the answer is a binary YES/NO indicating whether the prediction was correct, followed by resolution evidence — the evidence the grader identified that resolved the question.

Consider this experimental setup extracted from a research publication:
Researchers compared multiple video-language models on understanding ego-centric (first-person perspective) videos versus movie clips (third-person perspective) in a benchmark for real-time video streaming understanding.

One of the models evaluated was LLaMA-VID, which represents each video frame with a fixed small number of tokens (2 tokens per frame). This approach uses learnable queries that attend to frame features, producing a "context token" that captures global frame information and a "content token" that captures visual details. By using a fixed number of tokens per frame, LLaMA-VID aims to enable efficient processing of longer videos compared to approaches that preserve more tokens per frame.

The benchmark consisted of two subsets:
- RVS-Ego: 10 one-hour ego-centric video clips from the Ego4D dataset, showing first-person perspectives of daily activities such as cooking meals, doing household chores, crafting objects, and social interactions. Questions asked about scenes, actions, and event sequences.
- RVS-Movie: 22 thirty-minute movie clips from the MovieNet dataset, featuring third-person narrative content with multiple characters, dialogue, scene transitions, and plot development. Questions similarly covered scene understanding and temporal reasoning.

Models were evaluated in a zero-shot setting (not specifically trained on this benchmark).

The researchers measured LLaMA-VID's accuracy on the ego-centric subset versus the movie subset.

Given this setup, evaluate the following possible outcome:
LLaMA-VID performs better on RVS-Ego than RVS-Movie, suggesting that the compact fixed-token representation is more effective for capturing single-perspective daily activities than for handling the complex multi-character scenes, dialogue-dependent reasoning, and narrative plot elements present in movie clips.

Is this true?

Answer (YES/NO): YES